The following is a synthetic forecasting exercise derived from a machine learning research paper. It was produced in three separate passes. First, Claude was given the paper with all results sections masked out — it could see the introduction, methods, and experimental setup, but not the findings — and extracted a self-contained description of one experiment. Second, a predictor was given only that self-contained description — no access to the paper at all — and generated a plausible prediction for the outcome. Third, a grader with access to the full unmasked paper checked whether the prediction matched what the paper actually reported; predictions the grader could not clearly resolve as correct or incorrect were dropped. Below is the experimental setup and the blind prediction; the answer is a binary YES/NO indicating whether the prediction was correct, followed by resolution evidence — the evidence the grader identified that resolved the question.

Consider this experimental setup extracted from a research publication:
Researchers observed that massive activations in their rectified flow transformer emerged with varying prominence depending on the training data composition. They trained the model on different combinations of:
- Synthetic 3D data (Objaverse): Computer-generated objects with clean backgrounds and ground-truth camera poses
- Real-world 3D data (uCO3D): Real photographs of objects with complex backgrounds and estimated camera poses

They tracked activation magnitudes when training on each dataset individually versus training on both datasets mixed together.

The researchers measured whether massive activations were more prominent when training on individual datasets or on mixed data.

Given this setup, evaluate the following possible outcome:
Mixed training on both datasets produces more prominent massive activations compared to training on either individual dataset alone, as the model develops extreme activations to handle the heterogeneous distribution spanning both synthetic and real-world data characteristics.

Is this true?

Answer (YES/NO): YES